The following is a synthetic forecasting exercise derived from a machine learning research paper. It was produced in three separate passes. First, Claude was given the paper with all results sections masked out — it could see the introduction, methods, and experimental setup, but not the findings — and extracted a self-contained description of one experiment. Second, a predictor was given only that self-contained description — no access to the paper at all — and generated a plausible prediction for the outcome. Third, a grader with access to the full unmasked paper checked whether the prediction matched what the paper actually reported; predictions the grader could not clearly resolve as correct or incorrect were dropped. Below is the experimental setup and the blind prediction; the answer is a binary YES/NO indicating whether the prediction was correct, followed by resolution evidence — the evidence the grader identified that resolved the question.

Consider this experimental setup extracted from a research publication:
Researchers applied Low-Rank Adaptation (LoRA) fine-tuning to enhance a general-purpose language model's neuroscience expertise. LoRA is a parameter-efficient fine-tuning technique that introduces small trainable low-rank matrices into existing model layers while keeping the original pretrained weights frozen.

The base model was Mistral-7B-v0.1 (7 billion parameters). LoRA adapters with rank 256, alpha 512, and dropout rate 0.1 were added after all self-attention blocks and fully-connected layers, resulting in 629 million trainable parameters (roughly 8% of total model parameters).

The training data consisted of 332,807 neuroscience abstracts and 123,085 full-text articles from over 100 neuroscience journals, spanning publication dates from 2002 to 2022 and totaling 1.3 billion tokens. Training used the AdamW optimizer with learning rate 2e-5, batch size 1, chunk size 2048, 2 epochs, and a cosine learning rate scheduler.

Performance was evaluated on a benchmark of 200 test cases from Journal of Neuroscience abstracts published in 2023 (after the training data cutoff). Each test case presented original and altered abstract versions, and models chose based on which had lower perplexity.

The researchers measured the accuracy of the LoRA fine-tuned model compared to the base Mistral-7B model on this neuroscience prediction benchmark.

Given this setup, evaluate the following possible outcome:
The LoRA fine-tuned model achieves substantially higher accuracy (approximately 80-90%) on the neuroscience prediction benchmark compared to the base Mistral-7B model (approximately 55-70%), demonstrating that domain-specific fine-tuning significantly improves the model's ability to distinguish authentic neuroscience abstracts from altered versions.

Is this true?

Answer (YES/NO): NO